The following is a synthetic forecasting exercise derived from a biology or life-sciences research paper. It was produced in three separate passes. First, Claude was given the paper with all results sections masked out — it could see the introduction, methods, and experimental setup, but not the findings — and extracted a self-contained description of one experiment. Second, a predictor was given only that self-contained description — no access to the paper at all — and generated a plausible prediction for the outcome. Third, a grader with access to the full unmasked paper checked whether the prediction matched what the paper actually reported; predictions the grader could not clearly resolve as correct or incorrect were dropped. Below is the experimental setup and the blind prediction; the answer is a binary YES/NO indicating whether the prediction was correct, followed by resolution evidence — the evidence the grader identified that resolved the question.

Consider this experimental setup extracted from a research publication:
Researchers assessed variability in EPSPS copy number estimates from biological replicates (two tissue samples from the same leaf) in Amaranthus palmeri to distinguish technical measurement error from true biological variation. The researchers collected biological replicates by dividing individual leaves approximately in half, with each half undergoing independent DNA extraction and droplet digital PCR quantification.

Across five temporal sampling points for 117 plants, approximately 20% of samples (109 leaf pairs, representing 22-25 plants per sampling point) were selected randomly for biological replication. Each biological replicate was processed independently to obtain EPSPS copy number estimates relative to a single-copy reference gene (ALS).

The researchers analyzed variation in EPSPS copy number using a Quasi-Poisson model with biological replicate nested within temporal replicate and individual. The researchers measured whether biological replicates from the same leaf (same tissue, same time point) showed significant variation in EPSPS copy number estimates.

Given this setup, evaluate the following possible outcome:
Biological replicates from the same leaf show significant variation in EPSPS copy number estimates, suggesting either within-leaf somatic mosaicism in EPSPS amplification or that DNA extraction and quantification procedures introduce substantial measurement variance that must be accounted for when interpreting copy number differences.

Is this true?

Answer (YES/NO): NO